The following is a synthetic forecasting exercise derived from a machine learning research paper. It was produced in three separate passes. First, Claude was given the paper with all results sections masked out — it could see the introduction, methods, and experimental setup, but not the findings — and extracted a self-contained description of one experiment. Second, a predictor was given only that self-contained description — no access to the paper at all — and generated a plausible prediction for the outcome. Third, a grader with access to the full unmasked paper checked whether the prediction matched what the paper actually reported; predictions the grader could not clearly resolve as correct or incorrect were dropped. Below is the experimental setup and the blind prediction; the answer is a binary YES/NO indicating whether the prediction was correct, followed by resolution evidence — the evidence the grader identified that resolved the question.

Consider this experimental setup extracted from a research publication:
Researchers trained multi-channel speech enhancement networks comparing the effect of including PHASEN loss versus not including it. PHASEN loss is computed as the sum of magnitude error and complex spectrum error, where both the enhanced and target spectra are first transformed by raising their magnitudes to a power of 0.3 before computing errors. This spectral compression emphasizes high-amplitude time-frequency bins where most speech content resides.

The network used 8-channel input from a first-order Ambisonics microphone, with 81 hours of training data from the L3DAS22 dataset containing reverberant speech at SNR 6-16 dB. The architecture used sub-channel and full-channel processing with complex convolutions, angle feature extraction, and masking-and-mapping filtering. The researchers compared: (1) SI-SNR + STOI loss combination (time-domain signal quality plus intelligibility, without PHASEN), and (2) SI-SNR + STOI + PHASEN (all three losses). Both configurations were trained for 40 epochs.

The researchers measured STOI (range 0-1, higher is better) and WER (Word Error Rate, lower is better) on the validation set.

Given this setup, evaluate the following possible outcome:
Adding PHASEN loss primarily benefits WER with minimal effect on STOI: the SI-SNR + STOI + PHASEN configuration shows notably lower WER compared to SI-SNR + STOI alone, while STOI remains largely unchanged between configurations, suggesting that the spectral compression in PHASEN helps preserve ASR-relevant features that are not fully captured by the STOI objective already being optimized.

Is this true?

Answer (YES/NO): NO